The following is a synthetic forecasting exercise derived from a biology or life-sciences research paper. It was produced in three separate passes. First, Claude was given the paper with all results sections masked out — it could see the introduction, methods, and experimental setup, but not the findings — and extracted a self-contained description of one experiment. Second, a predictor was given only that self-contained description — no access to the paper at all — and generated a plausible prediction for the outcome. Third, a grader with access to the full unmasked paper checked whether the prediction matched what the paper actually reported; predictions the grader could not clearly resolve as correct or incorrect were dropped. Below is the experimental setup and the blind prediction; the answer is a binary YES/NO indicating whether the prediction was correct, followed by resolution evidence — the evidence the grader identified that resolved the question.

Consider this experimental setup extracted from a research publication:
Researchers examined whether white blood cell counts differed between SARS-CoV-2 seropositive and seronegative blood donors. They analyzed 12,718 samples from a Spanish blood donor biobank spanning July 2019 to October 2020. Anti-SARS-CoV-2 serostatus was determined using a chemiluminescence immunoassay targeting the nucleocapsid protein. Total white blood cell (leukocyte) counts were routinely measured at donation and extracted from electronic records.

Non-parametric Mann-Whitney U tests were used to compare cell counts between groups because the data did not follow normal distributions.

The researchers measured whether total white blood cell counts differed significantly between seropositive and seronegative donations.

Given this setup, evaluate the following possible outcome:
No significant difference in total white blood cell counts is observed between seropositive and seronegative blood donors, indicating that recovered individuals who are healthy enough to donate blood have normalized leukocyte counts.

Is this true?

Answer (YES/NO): NO